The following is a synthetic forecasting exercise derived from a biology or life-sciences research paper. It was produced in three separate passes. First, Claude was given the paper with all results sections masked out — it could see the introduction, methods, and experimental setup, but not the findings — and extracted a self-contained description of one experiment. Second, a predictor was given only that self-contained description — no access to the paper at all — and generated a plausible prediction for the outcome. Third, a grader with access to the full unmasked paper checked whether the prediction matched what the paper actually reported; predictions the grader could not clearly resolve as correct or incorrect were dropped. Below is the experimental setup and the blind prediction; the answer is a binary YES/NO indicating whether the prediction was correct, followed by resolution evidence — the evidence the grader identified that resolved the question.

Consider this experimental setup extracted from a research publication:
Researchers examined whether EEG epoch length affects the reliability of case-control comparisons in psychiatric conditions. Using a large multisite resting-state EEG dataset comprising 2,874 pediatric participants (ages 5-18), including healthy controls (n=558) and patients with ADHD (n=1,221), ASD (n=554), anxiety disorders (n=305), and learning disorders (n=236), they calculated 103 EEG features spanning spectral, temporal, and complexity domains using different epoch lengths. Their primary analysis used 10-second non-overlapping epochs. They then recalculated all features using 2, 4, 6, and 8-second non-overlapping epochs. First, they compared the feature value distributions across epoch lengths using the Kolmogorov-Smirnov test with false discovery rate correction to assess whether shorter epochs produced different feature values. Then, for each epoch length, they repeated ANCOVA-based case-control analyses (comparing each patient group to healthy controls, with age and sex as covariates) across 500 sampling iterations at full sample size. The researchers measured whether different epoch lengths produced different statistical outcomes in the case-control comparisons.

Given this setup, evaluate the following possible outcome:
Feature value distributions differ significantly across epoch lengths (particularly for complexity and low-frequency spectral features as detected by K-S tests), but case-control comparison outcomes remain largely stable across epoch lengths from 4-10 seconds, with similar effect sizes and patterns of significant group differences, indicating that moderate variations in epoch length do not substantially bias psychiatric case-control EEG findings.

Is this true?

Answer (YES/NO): NO